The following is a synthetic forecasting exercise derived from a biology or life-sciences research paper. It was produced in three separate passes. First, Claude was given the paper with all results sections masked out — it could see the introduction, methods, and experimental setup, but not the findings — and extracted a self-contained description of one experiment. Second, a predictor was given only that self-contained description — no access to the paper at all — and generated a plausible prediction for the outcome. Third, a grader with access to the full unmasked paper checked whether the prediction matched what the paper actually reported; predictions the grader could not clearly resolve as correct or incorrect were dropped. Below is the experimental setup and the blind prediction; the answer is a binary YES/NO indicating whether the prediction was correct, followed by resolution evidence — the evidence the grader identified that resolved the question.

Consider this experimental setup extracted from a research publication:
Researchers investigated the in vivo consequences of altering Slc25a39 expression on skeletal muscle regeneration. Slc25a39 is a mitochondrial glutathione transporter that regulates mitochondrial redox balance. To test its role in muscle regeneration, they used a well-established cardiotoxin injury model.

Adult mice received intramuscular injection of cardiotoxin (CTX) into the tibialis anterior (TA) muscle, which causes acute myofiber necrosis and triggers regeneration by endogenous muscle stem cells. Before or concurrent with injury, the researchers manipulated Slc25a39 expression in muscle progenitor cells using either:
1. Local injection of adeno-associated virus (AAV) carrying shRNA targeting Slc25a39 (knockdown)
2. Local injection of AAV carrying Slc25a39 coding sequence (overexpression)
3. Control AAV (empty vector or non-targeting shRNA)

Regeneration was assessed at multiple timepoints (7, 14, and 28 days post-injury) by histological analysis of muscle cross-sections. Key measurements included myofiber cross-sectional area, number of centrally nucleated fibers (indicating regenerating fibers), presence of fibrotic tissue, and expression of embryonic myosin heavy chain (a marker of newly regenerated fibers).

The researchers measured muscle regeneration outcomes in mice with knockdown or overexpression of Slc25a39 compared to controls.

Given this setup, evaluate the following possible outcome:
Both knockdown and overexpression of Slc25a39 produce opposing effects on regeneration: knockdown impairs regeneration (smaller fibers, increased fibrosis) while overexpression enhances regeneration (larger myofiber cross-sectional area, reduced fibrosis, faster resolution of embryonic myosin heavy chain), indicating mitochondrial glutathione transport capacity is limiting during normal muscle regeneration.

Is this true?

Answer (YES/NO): NO